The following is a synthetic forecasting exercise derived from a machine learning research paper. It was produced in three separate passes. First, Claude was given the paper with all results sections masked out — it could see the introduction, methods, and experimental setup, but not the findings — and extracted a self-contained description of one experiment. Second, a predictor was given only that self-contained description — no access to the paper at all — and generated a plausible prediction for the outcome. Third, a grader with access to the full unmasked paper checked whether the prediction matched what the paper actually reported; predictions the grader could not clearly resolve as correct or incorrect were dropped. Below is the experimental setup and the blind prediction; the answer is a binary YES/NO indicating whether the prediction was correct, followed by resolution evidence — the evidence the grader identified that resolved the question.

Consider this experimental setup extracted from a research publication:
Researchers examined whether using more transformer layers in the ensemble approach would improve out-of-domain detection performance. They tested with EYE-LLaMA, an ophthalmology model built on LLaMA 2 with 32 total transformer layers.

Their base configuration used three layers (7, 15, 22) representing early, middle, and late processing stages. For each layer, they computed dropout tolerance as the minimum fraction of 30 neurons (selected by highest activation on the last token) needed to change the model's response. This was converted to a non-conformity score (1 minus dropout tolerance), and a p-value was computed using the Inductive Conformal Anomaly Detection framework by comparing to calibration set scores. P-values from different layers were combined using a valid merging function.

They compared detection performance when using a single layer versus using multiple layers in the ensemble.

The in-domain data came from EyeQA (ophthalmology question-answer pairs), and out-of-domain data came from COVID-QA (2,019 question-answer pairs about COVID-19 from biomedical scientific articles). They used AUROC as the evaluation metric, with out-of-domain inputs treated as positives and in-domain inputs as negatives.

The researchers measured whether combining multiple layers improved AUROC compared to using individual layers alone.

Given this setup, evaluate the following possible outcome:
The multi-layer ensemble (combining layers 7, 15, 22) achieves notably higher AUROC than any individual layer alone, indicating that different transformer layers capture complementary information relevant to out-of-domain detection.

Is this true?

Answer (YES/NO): YES